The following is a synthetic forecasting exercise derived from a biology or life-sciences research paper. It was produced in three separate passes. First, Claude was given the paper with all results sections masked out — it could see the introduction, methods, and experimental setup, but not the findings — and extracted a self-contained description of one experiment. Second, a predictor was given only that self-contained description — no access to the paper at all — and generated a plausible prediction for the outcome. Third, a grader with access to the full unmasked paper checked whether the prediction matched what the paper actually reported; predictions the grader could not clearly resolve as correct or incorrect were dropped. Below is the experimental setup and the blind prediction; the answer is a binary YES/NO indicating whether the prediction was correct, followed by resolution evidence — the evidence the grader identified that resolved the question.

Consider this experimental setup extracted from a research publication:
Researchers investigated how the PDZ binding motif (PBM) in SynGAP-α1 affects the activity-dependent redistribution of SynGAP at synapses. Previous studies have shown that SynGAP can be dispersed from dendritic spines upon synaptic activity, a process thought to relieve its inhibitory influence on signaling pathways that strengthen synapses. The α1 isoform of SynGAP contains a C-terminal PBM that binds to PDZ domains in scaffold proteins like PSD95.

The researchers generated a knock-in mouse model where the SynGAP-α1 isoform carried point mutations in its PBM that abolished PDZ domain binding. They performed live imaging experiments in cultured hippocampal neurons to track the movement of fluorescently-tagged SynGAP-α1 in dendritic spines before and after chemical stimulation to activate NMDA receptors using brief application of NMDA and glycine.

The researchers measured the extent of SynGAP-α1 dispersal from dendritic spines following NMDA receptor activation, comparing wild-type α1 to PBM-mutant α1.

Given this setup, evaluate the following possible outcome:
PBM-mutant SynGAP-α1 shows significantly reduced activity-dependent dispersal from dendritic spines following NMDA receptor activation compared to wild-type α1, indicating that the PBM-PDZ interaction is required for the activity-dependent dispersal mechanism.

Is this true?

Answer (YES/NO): NO